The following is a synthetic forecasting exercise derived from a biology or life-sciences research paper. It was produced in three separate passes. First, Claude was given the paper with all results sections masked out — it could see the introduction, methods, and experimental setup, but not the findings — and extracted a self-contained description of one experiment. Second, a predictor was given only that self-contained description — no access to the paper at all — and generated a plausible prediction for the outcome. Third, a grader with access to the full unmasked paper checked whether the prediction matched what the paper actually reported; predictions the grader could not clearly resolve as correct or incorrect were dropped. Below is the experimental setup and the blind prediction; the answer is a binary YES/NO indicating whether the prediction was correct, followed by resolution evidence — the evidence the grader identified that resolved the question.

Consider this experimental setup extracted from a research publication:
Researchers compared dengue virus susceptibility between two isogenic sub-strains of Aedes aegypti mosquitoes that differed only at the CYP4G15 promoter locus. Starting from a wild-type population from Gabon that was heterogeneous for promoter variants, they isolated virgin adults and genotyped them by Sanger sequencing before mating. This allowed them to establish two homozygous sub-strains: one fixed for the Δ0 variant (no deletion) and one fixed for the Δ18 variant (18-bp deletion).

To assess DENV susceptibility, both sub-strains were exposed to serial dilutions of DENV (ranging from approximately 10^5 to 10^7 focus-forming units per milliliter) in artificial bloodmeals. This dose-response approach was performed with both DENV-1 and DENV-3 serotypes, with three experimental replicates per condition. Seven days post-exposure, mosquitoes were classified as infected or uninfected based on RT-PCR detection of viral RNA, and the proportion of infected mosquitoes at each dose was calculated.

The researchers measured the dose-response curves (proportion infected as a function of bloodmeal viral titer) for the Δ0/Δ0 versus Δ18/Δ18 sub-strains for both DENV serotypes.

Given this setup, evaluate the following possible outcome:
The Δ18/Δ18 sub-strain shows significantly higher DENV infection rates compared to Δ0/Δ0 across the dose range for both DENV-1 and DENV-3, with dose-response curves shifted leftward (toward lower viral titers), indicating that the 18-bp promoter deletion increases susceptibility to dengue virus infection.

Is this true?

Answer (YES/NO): YES